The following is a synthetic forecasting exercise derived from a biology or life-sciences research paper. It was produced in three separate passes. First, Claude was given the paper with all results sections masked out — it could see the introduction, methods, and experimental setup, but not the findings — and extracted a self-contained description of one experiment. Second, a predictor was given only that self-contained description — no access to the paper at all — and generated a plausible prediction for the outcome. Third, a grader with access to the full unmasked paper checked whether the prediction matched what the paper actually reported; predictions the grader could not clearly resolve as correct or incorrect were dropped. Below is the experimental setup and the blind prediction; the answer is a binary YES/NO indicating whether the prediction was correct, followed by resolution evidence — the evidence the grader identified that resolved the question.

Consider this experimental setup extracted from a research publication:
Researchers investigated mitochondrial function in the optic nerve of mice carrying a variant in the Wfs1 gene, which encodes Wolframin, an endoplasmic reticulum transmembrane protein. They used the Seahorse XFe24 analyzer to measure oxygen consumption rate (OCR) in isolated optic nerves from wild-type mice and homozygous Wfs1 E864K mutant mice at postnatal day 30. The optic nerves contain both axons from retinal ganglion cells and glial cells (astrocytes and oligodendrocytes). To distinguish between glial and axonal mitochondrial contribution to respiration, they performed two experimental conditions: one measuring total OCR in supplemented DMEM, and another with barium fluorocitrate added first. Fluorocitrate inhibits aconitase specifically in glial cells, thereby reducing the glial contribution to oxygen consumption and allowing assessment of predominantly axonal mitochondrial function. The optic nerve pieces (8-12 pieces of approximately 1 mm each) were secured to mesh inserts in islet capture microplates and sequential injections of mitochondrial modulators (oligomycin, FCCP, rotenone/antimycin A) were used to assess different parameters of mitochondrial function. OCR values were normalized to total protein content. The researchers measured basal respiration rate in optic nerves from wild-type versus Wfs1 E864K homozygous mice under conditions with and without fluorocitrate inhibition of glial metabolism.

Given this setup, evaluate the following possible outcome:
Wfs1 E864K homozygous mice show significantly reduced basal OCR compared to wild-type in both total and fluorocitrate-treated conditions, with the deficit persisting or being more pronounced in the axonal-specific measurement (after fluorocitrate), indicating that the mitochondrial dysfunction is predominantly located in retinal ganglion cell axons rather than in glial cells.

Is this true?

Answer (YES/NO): NO